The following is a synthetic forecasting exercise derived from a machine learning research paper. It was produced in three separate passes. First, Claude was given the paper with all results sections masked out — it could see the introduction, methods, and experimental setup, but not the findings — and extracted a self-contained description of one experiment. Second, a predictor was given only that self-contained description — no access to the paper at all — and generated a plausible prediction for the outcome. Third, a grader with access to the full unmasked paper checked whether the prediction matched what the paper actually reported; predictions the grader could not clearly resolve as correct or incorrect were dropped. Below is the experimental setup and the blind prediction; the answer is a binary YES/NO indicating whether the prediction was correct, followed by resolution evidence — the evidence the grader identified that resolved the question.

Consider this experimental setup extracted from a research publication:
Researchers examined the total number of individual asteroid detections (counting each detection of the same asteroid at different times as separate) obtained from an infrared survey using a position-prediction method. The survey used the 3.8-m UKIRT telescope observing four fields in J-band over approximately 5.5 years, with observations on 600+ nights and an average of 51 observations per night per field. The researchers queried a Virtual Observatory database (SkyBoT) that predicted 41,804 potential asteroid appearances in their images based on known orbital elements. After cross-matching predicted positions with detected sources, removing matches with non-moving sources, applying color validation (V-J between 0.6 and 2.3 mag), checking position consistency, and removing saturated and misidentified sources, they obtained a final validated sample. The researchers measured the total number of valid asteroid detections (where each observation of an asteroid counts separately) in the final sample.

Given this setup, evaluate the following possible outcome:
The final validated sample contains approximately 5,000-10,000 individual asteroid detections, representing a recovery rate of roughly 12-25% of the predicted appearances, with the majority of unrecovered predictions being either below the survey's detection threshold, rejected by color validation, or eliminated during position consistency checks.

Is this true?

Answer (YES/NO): NO